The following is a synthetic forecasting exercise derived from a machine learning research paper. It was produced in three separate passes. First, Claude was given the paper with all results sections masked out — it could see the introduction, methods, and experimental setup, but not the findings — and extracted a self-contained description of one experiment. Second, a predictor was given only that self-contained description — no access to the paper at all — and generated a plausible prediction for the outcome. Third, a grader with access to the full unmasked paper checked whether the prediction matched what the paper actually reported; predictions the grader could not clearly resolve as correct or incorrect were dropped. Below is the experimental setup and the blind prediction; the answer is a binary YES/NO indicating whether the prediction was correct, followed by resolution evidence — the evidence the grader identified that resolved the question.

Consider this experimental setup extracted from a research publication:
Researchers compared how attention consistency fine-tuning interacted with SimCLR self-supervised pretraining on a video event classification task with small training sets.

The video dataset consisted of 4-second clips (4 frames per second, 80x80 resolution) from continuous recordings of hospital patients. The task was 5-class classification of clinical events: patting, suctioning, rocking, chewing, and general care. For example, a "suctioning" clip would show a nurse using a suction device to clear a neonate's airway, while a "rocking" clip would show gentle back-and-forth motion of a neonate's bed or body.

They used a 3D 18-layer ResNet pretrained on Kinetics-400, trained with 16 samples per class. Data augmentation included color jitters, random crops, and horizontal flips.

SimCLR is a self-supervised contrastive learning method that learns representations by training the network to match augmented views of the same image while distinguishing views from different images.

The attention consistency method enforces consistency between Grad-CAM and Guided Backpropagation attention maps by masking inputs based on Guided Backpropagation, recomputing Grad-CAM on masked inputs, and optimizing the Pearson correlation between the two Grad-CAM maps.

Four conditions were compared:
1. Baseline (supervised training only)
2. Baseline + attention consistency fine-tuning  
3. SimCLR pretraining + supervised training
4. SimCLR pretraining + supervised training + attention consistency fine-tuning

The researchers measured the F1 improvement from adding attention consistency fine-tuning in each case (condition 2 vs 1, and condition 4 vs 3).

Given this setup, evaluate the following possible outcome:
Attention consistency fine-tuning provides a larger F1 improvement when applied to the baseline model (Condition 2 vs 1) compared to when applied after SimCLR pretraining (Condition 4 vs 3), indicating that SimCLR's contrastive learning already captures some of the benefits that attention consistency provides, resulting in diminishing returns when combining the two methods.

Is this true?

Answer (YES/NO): NO